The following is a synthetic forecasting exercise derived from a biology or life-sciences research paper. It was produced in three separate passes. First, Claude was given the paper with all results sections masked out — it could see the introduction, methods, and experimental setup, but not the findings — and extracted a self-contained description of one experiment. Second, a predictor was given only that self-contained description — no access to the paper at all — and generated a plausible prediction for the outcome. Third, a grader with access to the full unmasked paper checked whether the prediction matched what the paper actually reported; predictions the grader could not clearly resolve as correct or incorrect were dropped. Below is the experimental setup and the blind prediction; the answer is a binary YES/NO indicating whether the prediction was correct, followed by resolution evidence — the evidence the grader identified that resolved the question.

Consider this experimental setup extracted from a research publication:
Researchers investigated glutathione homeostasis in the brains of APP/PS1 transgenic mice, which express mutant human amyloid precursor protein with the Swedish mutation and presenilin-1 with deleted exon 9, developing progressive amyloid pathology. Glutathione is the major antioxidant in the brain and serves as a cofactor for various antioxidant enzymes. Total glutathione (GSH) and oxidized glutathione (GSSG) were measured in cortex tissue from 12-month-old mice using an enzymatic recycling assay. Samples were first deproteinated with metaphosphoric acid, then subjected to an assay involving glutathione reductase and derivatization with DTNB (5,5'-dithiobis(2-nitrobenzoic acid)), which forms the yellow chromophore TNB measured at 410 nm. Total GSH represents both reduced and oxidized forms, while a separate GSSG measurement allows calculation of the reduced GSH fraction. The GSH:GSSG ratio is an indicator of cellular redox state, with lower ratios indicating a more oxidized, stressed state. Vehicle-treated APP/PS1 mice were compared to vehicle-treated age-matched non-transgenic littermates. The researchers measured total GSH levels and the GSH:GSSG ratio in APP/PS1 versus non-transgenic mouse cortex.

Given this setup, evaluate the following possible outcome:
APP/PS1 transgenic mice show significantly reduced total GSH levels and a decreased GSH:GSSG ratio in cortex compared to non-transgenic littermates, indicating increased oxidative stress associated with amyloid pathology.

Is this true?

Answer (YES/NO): YES